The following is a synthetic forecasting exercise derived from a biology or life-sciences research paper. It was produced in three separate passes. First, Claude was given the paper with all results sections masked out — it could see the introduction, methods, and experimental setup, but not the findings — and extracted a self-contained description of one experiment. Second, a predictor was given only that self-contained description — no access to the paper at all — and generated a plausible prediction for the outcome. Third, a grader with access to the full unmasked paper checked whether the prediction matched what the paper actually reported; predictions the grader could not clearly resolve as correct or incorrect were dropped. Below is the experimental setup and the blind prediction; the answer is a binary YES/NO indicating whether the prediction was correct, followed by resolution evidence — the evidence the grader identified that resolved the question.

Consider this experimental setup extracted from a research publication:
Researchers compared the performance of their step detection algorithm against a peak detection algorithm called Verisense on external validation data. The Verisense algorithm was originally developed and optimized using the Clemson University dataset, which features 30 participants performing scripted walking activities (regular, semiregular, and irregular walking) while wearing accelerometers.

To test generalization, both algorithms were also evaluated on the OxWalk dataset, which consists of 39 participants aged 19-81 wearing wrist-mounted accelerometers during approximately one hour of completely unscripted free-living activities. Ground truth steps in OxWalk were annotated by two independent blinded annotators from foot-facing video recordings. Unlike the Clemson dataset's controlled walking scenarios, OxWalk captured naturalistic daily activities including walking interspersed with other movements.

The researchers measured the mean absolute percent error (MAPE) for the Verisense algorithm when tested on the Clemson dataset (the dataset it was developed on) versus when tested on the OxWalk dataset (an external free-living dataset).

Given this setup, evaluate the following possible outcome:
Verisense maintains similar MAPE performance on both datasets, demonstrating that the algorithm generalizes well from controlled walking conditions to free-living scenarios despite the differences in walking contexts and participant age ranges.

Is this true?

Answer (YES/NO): NO